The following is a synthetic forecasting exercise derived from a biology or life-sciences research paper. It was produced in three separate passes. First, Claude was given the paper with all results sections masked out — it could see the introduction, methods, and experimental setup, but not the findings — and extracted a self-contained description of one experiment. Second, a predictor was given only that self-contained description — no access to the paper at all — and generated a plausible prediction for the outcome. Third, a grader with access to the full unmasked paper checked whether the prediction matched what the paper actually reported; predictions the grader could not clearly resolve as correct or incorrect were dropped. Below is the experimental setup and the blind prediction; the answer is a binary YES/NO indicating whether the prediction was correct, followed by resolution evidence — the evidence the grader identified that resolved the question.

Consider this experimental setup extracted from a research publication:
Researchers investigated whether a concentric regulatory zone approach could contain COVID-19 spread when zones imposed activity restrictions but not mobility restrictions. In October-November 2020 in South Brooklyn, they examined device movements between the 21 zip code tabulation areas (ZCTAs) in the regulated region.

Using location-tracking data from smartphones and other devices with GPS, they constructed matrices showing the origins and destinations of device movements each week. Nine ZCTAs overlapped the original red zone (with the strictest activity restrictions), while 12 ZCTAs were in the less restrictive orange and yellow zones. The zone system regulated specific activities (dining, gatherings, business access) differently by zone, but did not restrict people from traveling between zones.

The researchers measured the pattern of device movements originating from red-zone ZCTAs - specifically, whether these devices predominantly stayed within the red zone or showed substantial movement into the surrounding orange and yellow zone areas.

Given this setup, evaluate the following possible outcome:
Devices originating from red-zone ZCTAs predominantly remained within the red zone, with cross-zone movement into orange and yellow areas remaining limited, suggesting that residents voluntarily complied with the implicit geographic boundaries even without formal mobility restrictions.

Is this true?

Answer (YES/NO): NO